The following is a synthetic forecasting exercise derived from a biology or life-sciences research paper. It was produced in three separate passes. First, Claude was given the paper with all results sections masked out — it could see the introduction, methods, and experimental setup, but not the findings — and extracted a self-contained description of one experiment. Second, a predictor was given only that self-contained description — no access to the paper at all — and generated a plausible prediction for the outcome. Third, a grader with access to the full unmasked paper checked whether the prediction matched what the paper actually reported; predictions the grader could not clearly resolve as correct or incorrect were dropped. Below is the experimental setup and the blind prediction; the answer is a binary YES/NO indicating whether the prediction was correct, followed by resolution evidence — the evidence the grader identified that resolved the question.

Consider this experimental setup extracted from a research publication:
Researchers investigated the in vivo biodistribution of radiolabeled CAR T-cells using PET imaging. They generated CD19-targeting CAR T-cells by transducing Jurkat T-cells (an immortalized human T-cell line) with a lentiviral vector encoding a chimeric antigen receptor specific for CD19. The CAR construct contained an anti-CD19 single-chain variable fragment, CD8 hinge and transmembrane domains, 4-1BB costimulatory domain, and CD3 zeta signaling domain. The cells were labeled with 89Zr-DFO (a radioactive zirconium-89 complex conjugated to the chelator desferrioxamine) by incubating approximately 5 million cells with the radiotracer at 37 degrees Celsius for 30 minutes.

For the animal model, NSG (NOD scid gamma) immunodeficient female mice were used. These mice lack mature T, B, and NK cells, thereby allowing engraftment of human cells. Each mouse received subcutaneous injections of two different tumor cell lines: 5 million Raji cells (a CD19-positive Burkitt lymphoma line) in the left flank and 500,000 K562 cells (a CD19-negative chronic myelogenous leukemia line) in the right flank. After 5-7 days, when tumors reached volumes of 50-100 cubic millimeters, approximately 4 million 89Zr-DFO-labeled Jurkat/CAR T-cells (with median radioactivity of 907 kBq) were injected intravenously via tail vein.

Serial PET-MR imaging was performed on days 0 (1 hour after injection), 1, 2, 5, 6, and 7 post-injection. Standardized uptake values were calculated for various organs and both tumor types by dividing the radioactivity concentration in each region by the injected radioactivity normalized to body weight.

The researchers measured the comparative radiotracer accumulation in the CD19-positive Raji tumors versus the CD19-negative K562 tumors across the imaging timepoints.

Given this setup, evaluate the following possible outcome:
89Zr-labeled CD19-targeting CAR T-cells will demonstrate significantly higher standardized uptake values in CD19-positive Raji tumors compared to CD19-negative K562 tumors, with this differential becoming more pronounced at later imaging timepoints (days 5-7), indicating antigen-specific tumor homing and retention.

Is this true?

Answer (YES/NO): NO